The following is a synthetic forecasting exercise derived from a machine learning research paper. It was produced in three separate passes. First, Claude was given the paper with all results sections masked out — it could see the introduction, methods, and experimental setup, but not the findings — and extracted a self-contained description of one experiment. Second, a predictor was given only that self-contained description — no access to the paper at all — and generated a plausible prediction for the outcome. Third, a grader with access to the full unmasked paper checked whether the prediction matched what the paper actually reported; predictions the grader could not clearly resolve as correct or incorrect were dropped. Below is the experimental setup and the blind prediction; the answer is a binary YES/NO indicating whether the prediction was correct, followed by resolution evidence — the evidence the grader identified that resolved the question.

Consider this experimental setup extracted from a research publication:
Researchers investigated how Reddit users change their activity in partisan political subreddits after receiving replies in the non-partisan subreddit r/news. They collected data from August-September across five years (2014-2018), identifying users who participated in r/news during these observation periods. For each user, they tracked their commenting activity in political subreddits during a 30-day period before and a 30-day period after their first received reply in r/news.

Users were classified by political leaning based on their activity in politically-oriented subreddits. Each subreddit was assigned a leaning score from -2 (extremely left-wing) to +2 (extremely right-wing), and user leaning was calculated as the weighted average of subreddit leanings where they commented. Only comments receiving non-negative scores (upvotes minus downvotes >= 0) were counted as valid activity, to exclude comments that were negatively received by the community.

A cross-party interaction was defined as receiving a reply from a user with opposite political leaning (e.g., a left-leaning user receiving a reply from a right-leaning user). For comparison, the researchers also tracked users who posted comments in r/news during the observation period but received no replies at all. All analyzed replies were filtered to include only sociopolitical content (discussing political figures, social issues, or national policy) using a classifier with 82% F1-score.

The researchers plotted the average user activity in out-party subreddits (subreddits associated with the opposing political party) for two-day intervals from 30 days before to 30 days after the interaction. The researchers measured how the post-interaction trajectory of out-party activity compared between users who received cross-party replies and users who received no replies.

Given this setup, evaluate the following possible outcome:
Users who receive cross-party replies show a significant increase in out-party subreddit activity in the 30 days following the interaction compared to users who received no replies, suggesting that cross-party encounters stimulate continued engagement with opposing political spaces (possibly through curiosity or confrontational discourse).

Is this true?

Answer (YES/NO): NO